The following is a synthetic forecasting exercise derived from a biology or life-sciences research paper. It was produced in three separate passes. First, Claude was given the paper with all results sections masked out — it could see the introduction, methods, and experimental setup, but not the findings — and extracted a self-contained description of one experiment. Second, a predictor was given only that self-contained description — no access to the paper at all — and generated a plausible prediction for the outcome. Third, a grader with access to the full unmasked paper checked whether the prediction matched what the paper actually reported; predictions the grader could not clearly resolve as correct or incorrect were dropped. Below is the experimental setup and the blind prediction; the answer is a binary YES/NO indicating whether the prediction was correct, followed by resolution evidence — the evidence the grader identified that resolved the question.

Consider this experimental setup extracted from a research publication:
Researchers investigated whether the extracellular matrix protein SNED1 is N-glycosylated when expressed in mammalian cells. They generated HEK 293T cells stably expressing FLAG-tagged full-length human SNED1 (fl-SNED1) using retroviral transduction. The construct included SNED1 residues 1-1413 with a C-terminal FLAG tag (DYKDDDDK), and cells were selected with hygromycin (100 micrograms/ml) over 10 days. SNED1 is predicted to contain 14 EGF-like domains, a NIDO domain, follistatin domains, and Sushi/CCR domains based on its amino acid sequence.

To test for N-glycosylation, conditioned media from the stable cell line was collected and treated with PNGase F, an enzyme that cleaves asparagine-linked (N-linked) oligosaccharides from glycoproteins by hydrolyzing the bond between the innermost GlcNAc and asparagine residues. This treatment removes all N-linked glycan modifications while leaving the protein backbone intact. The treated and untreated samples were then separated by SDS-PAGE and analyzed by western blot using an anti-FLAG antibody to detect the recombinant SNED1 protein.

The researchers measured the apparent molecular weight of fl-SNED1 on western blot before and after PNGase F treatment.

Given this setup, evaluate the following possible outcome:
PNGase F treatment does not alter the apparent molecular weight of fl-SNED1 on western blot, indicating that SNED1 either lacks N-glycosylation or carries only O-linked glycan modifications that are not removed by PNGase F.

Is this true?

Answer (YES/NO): NO